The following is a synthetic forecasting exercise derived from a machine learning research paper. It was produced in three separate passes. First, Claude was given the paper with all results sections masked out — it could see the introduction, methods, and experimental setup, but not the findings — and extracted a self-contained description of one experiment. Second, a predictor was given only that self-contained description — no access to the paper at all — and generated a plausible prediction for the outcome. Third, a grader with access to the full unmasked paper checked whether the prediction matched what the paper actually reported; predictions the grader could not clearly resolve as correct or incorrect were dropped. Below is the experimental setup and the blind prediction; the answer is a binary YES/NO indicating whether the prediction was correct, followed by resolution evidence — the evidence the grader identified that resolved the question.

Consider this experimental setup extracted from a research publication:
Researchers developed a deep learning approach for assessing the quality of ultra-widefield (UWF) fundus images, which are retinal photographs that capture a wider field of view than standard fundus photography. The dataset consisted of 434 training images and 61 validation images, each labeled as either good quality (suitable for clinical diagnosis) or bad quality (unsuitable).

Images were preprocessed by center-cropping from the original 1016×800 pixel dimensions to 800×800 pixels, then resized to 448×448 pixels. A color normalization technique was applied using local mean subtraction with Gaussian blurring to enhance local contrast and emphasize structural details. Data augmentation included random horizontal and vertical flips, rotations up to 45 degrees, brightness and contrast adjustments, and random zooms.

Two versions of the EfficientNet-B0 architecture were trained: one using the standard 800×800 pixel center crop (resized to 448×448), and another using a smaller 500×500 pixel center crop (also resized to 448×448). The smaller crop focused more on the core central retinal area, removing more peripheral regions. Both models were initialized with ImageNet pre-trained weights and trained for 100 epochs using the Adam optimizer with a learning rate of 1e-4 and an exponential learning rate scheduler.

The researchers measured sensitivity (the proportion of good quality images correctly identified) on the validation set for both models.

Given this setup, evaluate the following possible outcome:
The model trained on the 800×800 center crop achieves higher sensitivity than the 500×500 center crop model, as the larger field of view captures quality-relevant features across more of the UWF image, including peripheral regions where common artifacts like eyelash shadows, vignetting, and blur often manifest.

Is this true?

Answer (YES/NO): NO